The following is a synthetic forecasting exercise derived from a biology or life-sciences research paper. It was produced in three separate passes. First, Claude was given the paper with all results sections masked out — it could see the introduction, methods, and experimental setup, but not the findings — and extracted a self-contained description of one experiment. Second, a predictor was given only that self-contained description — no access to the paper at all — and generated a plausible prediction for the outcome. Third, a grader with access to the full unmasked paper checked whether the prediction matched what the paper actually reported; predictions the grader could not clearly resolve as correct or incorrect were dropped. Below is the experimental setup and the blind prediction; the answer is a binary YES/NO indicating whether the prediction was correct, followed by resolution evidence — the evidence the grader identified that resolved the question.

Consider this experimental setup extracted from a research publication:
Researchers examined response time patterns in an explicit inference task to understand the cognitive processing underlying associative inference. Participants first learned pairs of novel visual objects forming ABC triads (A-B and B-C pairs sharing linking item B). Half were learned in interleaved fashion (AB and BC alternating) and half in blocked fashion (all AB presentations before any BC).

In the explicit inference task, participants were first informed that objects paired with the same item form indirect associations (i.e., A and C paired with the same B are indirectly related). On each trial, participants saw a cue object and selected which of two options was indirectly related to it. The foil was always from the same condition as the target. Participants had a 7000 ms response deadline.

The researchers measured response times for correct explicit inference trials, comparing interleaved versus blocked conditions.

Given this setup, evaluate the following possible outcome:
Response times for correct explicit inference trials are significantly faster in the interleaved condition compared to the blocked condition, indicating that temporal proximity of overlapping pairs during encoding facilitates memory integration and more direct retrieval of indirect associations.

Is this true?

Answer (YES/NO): NO